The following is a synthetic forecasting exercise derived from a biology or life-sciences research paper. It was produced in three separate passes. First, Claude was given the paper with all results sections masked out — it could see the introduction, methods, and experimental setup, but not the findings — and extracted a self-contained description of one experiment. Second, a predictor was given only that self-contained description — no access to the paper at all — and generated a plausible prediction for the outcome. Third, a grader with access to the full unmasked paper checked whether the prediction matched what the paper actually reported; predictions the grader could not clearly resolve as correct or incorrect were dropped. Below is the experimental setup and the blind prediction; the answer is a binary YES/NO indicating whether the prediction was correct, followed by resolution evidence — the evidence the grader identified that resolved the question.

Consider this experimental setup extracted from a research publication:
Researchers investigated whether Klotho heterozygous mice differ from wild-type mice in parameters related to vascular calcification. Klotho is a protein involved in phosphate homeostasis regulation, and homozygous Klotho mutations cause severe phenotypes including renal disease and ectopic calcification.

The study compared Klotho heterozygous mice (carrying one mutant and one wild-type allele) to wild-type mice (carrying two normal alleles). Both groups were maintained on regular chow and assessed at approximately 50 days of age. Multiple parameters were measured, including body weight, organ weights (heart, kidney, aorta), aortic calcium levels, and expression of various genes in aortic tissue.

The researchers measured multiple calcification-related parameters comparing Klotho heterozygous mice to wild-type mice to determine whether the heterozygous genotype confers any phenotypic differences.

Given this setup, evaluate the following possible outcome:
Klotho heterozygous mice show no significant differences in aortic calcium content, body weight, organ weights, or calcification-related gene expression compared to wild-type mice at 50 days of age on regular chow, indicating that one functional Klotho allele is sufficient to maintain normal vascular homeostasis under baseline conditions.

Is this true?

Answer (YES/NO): YES